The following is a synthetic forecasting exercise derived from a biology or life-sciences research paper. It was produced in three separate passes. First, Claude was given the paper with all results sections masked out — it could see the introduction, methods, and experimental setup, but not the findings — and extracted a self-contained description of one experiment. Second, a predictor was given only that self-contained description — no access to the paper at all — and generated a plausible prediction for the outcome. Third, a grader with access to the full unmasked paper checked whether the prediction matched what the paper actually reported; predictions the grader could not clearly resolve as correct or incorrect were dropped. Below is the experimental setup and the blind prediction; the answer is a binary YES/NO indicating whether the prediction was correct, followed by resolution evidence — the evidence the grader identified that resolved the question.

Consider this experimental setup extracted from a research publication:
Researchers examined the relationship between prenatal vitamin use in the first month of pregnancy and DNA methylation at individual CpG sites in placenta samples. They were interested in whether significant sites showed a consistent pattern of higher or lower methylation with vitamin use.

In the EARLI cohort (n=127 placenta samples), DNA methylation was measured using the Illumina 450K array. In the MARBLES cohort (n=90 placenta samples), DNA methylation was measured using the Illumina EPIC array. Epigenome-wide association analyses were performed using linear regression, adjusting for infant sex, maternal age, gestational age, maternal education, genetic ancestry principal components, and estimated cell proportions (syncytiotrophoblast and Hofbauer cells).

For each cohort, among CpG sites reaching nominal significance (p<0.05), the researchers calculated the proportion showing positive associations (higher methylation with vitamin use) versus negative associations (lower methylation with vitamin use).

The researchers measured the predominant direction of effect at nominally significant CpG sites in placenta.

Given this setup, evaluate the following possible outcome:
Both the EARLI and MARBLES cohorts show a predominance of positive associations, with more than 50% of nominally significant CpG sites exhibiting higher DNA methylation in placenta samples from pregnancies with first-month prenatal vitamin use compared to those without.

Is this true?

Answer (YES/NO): NO